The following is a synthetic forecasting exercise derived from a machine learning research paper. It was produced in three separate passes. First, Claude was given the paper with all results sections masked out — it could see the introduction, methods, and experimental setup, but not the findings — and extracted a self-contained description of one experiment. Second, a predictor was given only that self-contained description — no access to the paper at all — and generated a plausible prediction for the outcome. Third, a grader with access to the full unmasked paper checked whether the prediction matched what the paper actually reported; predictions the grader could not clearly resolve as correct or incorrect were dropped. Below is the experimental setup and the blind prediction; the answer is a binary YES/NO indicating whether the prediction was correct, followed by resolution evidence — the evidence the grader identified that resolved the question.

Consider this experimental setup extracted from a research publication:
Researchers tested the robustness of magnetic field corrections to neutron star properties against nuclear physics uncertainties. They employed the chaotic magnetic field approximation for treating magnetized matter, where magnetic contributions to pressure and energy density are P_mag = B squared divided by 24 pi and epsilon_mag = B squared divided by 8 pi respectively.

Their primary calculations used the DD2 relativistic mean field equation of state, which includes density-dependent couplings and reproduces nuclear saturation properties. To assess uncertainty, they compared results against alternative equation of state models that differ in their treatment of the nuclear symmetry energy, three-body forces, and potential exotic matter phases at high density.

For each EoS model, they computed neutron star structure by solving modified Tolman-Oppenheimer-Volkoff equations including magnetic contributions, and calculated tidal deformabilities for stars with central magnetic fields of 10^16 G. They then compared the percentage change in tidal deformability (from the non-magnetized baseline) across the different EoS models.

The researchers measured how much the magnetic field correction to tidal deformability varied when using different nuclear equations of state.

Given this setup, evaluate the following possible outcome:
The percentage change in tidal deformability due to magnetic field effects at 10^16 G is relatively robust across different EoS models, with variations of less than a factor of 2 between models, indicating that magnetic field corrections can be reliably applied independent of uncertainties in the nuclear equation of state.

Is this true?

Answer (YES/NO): YES